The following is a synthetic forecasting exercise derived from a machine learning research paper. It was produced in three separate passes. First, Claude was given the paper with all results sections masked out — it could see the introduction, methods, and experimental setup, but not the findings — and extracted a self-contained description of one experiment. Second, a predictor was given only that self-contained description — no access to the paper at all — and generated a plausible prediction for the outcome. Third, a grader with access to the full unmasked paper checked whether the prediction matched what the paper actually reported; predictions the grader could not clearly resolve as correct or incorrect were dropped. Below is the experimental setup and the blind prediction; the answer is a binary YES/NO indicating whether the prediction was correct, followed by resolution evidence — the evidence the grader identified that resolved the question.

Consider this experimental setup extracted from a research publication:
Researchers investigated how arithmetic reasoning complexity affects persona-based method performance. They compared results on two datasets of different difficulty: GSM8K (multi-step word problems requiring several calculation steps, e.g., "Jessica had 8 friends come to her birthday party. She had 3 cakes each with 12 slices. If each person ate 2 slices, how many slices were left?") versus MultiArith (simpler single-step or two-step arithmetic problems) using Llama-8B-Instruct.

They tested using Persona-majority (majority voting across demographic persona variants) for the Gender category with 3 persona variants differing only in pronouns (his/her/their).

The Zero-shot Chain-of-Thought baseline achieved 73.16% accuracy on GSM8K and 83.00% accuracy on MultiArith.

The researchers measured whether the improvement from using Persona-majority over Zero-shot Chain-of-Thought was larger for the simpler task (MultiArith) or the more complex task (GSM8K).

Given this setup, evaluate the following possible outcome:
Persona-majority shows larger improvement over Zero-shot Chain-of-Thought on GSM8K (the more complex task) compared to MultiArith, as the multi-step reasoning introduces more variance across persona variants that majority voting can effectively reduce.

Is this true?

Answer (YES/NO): NO